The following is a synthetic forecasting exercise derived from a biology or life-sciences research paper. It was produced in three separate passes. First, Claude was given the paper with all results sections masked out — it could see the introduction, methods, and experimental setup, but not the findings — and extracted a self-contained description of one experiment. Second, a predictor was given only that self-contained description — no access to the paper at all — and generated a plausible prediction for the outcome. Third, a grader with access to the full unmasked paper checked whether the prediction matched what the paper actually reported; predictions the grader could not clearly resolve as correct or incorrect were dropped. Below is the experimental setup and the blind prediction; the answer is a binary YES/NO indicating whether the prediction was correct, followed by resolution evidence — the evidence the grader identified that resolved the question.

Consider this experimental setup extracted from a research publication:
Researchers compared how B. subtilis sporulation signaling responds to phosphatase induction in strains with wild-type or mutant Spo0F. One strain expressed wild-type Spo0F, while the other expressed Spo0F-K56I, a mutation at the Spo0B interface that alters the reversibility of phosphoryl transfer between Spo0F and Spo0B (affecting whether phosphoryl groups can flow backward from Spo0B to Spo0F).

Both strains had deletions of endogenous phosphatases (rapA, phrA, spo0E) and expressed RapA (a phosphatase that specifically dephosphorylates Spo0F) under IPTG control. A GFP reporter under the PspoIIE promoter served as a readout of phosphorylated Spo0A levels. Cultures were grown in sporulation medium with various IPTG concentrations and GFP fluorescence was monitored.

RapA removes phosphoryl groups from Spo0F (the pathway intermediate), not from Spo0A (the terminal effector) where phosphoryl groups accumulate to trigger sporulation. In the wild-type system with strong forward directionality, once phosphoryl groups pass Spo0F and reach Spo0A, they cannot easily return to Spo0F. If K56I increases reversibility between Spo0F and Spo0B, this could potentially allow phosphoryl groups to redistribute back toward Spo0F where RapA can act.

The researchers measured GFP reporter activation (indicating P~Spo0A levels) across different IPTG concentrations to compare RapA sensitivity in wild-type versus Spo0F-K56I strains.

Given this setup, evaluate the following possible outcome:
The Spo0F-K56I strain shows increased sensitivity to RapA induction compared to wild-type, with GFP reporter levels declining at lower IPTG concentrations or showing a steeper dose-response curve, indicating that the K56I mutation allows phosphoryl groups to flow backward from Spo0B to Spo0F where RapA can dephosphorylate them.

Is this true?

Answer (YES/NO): YES